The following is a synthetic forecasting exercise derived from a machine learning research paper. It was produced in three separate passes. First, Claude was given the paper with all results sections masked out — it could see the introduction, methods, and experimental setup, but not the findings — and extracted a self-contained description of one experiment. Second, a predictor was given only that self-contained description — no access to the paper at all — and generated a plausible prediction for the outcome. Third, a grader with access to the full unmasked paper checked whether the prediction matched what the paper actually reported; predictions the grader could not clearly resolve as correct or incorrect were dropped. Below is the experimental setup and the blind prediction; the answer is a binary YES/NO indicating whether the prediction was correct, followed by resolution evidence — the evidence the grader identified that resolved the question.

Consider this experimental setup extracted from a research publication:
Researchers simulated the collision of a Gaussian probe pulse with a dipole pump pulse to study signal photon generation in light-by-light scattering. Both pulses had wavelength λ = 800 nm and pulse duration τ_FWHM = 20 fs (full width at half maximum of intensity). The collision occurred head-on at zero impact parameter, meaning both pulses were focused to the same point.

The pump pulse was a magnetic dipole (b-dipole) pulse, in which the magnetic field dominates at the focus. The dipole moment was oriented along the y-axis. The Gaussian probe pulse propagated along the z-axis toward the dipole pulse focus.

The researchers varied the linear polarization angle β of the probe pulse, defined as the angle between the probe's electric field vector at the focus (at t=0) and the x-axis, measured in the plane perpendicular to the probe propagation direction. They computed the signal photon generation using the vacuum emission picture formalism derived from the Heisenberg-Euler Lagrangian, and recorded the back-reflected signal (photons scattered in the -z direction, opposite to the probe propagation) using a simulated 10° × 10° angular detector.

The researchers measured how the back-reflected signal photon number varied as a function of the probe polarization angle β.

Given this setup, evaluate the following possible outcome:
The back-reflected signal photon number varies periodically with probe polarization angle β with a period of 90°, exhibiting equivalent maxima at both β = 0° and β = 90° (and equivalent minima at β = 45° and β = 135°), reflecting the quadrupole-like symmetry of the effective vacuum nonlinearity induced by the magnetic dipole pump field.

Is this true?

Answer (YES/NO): NO